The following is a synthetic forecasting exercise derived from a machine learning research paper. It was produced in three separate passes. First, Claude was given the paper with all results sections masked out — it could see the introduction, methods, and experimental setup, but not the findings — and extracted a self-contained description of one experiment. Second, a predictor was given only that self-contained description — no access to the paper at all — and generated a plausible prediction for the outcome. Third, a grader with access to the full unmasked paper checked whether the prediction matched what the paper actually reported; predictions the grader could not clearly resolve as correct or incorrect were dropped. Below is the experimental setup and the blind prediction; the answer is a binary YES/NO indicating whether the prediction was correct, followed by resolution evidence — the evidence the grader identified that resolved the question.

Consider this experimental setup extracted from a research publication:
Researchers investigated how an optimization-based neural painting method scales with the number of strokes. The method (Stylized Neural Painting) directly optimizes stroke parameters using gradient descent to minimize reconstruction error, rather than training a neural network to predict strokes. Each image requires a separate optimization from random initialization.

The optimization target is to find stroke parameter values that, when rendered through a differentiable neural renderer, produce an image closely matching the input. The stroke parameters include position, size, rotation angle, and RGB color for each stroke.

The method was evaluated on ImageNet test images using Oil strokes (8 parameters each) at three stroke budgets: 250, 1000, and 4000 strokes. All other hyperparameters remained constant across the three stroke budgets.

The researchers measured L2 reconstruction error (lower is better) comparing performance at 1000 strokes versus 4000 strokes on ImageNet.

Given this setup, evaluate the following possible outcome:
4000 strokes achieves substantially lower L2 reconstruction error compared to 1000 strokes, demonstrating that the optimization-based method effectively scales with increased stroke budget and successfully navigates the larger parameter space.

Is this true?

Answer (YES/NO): NO